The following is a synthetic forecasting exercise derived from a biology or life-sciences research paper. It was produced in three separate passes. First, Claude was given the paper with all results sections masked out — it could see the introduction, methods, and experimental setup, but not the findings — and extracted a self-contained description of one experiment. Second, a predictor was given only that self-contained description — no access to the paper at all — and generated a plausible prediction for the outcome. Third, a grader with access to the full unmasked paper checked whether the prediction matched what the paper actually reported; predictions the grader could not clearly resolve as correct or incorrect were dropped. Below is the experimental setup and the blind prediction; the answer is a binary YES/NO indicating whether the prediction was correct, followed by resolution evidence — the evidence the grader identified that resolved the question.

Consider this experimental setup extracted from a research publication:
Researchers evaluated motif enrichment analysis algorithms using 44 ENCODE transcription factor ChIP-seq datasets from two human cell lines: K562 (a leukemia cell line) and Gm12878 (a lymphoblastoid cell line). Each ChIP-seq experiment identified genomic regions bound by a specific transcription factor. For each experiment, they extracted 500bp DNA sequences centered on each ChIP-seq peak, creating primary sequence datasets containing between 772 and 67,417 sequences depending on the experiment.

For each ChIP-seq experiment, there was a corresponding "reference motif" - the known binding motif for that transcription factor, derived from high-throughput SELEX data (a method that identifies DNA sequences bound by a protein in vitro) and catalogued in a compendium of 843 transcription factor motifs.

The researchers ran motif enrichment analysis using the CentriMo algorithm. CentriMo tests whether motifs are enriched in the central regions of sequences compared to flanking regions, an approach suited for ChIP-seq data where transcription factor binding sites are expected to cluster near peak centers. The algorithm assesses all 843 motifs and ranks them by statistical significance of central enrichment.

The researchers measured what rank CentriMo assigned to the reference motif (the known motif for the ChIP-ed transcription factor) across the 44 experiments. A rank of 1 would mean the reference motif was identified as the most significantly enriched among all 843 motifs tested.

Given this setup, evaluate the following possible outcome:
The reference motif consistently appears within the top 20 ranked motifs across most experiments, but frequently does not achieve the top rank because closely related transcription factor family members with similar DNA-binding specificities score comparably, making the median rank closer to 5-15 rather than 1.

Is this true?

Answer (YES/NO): NO